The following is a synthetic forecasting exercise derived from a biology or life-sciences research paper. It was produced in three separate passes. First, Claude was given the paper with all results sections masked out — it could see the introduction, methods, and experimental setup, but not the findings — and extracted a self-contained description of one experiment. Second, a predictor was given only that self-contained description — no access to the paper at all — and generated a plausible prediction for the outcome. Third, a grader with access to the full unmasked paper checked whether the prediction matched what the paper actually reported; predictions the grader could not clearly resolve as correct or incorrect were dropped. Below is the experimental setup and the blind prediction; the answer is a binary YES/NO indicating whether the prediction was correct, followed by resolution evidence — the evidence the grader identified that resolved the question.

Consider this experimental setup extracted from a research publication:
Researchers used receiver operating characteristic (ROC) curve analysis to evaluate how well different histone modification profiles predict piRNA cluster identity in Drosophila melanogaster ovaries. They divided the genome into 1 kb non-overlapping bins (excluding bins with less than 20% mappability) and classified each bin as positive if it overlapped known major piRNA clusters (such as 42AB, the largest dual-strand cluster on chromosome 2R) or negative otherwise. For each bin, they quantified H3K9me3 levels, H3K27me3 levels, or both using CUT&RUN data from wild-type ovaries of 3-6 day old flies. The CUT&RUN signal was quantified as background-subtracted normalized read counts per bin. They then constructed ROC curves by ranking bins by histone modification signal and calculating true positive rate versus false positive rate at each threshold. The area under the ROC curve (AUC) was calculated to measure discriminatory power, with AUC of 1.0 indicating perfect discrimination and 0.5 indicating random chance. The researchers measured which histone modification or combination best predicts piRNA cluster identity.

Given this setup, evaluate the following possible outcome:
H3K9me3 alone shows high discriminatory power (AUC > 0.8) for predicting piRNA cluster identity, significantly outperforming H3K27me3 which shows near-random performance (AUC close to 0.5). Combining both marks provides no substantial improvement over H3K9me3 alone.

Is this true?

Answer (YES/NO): NO